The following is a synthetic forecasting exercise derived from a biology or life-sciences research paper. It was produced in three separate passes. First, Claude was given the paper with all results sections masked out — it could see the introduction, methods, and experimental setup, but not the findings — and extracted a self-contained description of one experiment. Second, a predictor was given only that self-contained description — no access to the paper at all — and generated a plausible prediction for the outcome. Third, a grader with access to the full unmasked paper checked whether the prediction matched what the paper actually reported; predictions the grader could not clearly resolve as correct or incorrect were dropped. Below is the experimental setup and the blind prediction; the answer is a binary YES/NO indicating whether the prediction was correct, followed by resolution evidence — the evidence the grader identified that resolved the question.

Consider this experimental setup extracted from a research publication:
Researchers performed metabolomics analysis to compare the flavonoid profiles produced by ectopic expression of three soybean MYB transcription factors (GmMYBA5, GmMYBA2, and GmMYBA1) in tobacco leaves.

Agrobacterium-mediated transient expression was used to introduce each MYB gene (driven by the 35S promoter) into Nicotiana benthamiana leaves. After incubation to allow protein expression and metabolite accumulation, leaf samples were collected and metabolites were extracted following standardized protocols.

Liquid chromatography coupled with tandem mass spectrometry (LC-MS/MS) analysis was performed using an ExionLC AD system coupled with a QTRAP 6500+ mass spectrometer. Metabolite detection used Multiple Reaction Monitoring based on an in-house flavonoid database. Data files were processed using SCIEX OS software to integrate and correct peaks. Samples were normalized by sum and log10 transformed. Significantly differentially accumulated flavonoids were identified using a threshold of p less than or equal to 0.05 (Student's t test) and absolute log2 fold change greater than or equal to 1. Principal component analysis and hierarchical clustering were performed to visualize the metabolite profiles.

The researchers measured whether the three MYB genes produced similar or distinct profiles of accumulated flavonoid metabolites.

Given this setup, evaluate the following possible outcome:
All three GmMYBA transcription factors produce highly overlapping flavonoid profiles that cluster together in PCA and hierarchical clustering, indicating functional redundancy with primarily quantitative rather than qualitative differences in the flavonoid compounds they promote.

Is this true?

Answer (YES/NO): NO